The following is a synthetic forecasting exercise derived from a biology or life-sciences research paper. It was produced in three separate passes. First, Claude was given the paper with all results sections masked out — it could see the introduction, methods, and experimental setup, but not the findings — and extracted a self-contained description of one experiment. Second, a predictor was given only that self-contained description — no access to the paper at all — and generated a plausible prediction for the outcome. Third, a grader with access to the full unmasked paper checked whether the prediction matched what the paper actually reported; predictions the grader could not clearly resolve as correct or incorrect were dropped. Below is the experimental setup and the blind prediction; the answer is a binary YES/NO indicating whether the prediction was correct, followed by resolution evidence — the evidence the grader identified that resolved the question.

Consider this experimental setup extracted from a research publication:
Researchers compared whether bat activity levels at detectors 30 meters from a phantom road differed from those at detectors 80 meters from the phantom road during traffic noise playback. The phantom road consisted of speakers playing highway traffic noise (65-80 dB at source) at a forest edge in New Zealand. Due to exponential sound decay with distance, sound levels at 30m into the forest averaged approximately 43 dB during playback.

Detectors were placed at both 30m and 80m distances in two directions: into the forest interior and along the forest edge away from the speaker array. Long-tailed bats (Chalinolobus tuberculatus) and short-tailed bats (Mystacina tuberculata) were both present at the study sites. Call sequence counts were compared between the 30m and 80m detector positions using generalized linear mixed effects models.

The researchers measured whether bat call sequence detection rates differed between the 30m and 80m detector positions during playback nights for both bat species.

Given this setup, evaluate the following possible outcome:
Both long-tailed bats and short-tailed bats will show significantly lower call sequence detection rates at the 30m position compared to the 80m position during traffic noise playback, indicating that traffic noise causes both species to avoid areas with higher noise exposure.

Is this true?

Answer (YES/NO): NO